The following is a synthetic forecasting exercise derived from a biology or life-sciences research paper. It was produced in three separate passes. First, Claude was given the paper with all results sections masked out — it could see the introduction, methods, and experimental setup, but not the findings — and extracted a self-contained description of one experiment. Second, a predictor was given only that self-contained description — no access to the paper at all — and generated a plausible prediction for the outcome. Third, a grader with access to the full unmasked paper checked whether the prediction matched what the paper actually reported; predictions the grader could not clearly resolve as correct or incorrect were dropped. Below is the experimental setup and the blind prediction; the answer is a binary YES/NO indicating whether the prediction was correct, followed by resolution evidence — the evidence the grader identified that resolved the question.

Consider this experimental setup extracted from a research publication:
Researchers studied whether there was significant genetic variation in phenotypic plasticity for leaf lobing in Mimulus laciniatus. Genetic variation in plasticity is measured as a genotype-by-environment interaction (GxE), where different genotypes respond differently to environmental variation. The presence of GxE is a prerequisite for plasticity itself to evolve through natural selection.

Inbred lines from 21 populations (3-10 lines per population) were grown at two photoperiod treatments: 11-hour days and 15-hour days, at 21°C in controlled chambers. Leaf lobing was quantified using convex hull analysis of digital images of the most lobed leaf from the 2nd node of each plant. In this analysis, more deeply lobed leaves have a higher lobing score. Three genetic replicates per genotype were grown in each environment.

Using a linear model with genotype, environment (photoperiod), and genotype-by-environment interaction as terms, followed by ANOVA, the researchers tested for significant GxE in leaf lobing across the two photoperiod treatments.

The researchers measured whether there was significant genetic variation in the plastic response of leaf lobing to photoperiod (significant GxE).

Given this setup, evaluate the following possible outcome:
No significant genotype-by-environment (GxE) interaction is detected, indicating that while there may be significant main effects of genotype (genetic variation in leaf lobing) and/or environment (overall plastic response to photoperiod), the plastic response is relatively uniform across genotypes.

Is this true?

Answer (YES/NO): NO